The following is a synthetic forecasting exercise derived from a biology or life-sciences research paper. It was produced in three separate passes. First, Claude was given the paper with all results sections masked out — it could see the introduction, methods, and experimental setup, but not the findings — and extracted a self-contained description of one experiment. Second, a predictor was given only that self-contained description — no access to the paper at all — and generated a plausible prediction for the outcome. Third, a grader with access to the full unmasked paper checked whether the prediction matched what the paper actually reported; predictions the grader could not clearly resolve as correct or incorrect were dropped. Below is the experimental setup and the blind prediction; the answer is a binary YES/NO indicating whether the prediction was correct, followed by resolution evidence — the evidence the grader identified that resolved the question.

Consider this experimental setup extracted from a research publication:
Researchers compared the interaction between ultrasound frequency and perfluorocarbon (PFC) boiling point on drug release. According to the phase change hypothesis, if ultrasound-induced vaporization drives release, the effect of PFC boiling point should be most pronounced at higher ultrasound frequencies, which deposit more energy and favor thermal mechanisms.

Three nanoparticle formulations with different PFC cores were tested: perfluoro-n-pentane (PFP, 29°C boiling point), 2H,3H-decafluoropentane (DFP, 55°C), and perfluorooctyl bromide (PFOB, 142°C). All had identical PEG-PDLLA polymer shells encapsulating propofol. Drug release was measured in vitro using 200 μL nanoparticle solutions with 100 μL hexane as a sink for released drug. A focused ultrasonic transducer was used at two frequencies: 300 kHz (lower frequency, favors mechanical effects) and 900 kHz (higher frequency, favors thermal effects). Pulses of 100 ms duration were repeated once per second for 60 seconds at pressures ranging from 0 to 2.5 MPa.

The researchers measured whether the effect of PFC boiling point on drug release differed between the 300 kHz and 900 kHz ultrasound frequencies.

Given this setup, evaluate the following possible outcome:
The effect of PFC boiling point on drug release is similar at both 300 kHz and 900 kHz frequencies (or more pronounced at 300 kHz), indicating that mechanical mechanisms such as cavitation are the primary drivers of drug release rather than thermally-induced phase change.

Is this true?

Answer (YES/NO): NO